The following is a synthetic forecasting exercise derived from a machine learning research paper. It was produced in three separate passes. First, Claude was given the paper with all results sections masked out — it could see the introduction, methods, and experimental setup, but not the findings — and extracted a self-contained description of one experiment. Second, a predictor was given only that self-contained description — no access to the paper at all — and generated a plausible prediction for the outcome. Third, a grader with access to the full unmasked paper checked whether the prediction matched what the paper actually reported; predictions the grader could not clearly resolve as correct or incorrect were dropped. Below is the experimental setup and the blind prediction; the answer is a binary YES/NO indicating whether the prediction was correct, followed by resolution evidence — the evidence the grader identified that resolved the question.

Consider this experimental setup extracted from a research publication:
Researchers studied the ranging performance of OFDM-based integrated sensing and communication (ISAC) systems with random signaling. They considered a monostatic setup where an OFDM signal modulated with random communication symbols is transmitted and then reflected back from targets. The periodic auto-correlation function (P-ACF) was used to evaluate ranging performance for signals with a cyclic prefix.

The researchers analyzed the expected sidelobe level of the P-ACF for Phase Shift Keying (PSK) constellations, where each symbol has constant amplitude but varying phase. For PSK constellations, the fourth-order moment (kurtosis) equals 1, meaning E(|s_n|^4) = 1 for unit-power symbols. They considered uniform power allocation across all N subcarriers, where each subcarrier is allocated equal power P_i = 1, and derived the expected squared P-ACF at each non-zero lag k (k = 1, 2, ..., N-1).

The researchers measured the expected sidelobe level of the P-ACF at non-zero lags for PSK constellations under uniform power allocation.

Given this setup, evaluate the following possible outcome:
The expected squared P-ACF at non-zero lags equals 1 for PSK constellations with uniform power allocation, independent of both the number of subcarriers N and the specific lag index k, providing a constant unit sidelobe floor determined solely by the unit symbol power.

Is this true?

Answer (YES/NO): NO